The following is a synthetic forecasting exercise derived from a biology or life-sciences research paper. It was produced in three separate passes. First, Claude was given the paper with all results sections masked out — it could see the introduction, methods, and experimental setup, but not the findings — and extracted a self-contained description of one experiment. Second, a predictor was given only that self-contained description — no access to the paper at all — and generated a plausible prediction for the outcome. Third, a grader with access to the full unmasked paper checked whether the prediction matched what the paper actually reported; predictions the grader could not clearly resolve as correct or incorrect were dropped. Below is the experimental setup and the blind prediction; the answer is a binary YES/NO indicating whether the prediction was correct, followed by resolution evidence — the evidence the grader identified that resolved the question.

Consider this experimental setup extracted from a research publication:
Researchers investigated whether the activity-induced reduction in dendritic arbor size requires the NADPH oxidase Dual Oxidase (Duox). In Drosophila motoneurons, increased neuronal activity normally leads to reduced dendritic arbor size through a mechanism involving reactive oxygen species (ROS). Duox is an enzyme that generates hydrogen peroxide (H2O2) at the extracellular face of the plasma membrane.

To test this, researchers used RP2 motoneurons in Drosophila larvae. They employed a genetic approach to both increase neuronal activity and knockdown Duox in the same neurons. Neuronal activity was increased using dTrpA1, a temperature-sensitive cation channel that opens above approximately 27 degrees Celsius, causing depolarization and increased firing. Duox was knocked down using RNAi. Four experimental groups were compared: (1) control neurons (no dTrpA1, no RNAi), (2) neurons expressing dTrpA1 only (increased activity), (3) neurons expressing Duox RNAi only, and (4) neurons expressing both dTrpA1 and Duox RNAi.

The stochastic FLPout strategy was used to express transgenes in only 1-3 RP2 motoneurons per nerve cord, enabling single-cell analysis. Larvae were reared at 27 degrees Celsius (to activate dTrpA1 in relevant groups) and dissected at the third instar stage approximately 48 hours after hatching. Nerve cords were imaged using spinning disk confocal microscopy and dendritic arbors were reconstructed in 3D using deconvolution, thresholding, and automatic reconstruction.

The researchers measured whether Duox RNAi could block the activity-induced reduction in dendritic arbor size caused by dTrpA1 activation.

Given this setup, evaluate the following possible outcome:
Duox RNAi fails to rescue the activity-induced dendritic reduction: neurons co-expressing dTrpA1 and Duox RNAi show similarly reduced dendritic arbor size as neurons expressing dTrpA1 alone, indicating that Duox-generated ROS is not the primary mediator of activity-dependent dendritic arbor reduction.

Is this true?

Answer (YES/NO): NO